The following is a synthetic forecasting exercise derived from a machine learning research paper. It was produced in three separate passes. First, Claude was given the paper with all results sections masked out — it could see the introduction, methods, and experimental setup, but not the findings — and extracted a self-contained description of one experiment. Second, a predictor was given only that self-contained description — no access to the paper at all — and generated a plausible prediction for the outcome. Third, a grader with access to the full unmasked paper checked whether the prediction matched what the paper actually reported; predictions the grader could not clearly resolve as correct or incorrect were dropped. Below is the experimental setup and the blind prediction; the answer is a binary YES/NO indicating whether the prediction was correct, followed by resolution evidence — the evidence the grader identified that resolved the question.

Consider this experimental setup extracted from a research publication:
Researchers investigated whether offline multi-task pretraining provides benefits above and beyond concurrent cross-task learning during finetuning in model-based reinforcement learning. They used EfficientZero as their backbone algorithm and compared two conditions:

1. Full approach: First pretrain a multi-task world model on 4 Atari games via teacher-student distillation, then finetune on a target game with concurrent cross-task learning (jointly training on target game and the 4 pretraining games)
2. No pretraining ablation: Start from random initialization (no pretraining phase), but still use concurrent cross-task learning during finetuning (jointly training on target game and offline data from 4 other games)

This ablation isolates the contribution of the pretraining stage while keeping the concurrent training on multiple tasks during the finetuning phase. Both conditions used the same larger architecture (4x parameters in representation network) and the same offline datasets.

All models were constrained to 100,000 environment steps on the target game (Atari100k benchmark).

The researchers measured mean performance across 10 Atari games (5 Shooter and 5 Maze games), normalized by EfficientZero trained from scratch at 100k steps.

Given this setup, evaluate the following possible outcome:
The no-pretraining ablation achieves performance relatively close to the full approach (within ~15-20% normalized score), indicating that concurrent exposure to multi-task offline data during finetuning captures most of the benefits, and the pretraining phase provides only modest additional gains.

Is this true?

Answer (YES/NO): NO